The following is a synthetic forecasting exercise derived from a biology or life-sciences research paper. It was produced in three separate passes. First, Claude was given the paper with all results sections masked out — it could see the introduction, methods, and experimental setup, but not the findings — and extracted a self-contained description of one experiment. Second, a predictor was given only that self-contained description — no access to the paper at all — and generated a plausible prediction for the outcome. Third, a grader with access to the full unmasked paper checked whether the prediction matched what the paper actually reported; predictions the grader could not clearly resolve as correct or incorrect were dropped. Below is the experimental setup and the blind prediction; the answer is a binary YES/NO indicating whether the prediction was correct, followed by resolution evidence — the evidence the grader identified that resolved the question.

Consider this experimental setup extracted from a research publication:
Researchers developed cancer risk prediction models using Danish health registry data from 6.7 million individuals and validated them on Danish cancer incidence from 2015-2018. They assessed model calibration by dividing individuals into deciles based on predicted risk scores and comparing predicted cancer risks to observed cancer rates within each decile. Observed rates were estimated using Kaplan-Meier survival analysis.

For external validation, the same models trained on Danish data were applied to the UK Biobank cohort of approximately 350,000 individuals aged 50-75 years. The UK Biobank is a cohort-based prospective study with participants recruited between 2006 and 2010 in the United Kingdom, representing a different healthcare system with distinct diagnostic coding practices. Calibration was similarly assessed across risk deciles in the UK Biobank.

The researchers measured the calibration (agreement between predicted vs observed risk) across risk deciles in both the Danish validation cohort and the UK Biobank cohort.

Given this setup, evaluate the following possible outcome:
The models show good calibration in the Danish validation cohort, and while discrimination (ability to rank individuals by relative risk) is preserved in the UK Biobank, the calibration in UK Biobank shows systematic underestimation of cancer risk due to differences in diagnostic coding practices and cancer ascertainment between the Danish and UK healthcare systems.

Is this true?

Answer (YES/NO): NO